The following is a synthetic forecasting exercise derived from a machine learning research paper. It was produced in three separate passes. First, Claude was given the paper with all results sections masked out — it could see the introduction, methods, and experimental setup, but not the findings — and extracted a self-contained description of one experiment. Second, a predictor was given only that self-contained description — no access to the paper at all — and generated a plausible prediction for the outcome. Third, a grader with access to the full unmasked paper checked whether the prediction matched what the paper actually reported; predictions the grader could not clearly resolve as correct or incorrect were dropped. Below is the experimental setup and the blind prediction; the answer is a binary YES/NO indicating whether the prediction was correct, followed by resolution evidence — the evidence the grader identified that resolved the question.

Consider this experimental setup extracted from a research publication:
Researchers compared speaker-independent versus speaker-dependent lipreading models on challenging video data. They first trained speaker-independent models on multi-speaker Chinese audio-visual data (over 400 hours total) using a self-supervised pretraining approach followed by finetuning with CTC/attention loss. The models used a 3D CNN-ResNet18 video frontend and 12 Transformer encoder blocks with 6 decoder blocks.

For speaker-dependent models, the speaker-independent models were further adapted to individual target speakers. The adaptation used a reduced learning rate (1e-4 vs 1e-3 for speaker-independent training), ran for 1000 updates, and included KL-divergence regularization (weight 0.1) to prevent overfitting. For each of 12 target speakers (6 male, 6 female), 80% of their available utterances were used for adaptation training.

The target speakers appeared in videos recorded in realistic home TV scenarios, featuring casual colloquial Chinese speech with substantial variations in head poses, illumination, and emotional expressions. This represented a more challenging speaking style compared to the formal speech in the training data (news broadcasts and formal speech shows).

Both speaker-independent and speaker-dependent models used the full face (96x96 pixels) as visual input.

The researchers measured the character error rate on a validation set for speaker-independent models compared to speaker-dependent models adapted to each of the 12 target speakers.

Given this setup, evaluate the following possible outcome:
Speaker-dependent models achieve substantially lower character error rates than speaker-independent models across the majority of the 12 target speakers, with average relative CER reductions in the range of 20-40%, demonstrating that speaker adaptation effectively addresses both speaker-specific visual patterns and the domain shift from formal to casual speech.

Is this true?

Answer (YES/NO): NO